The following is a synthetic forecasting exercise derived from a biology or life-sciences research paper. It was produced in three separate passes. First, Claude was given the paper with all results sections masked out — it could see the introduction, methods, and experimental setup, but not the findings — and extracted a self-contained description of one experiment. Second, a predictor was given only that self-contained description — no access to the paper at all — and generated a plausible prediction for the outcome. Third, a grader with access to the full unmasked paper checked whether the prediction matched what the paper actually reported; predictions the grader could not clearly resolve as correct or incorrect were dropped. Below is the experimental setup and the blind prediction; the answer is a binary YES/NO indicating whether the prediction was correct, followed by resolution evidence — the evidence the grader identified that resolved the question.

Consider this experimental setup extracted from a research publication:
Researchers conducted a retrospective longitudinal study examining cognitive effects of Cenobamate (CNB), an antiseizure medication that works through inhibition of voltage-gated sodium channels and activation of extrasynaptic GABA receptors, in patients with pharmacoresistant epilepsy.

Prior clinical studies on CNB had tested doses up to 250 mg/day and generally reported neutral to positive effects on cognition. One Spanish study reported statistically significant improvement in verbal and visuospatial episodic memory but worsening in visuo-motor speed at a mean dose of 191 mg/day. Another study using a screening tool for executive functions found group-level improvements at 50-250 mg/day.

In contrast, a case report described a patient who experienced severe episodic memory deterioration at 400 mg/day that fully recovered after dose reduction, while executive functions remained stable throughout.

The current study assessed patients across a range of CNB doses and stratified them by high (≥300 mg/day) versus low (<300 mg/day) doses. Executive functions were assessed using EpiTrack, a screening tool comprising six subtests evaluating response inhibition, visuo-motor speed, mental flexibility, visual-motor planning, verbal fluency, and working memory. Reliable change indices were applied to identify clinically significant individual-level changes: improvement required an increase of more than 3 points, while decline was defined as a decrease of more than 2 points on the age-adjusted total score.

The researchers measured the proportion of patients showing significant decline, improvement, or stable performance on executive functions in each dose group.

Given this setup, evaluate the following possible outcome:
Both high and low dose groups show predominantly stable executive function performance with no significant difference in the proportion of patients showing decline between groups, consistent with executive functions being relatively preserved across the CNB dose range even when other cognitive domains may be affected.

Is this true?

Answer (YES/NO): NO